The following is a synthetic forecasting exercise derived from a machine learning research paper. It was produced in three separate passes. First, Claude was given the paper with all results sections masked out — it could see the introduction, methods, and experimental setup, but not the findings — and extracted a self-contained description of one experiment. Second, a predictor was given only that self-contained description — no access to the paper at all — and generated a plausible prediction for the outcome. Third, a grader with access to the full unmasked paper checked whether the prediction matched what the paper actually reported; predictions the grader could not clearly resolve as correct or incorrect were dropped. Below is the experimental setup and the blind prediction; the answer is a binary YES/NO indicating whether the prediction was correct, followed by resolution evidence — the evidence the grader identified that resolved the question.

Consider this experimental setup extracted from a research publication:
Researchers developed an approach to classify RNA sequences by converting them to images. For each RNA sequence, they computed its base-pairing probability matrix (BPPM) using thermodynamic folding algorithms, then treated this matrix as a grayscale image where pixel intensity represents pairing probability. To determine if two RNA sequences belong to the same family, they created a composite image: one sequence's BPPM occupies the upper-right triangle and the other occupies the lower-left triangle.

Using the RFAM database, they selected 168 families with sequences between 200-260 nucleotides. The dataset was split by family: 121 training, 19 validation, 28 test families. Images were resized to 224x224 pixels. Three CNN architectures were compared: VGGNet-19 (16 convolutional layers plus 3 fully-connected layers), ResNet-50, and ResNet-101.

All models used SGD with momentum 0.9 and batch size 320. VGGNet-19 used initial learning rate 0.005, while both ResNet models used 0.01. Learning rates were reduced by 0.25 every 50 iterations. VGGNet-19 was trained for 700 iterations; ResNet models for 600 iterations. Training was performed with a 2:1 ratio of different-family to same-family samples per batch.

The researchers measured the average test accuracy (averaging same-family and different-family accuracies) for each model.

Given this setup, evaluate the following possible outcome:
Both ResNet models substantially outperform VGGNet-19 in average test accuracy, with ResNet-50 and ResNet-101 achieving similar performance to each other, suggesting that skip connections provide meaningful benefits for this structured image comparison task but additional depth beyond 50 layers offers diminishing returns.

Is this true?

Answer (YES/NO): NO